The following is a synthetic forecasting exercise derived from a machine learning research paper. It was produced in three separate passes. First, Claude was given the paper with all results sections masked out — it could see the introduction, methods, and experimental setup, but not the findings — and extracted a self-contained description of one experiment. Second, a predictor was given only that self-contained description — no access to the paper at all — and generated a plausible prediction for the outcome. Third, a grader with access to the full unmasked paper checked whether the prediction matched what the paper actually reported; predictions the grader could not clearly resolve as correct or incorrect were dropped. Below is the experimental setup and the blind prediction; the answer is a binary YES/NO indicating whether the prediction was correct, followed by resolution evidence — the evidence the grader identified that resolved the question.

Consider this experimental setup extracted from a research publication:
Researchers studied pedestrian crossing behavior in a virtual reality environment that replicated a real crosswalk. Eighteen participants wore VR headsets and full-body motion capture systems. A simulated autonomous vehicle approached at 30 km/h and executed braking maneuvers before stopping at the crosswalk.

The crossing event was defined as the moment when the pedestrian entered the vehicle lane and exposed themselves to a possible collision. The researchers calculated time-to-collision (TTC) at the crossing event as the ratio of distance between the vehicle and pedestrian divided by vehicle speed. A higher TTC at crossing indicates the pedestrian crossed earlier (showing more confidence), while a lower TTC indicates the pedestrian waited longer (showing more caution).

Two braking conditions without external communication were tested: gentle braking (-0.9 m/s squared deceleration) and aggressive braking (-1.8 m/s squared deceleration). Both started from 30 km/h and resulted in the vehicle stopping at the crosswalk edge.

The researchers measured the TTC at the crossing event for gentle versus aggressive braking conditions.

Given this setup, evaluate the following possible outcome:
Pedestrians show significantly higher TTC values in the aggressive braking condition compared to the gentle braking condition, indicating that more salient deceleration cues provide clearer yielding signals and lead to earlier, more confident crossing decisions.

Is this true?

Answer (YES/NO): NO